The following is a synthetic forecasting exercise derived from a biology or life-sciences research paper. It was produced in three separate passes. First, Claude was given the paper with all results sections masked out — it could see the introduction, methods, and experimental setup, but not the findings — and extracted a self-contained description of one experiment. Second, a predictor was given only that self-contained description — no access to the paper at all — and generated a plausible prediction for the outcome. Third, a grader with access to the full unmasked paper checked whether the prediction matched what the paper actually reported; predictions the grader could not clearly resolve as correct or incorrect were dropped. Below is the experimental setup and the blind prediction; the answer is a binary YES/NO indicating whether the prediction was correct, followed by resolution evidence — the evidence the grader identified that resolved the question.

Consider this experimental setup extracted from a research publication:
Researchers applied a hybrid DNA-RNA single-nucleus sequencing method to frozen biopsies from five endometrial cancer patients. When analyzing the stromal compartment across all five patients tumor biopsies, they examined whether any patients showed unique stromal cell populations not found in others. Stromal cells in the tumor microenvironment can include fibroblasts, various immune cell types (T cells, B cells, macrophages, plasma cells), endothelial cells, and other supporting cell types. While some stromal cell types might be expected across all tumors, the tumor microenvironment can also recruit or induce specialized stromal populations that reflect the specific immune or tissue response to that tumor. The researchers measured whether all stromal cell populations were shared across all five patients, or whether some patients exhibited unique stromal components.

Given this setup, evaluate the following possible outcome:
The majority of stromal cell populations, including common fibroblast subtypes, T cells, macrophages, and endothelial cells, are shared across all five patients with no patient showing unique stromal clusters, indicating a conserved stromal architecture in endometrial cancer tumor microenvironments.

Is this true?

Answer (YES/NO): NO